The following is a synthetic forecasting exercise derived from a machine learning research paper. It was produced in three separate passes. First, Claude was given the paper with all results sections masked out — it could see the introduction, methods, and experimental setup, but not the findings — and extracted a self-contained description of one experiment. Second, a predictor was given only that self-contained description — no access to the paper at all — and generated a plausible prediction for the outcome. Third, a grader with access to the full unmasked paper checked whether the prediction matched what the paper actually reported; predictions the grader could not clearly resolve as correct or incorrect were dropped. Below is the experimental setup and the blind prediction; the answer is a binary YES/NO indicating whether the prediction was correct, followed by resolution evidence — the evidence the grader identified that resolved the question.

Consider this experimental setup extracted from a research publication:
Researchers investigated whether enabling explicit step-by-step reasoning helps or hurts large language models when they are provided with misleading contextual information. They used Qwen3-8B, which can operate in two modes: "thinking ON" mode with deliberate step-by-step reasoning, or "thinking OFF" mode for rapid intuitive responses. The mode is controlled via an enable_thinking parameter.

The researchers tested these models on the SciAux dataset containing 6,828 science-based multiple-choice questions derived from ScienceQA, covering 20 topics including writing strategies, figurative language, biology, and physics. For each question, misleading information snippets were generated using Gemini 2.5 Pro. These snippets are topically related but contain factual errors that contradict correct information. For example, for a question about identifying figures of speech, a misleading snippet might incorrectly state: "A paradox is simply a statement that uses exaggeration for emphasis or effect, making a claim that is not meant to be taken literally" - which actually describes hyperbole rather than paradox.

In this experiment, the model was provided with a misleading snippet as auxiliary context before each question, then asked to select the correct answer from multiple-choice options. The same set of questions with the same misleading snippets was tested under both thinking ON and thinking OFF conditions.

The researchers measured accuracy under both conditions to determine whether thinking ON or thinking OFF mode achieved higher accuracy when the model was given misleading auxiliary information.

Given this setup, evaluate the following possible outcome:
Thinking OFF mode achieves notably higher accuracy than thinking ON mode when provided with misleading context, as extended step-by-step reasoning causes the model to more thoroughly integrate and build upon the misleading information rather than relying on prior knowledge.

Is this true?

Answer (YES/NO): NO